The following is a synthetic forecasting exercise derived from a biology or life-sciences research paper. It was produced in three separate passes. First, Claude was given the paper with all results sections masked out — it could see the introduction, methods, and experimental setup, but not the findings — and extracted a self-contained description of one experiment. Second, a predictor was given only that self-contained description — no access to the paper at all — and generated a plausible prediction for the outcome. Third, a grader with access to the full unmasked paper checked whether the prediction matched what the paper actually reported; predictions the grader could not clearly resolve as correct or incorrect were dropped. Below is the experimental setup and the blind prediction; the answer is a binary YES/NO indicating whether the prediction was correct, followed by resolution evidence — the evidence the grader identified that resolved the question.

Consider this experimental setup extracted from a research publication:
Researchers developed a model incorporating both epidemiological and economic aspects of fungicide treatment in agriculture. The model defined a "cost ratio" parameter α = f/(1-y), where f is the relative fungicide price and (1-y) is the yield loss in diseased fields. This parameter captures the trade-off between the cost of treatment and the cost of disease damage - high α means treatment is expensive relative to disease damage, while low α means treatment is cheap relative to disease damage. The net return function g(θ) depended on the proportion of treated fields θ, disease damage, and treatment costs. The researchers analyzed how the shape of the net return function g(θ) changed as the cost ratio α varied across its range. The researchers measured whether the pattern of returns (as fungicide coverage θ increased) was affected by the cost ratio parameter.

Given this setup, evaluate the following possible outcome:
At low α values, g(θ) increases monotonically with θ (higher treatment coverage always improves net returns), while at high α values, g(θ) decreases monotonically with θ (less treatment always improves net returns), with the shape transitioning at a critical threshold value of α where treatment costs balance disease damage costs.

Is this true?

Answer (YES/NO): NO